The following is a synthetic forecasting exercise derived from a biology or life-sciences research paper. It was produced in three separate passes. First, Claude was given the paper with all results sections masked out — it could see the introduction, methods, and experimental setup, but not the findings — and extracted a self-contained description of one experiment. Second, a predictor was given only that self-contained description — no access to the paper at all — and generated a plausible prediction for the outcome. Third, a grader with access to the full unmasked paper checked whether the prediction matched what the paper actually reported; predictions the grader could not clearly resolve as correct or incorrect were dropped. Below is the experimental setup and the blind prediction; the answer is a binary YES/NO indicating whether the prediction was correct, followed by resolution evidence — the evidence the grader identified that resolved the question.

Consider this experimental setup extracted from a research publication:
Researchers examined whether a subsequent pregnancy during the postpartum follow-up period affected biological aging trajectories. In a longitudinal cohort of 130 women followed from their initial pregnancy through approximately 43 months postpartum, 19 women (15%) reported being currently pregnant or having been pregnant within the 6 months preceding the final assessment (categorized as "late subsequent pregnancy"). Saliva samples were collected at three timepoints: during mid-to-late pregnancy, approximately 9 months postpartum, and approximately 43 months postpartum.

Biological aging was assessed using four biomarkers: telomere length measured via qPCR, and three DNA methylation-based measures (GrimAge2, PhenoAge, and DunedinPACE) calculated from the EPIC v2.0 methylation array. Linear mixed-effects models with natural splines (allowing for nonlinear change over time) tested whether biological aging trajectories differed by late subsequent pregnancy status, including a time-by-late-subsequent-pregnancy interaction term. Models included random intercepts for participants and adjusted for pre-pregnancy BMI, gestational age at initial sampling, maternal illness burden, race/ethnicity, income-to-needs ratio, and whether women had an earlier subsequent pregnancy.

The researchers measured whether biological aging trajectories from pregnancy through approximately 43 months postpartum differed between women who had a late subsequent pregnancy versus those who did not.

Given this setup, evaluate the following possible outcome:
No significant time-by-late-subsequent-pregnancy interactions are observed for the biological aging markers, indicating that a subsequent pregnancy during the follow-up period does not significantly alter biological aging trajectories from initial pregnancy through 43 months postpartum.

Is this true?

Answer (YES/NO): NO